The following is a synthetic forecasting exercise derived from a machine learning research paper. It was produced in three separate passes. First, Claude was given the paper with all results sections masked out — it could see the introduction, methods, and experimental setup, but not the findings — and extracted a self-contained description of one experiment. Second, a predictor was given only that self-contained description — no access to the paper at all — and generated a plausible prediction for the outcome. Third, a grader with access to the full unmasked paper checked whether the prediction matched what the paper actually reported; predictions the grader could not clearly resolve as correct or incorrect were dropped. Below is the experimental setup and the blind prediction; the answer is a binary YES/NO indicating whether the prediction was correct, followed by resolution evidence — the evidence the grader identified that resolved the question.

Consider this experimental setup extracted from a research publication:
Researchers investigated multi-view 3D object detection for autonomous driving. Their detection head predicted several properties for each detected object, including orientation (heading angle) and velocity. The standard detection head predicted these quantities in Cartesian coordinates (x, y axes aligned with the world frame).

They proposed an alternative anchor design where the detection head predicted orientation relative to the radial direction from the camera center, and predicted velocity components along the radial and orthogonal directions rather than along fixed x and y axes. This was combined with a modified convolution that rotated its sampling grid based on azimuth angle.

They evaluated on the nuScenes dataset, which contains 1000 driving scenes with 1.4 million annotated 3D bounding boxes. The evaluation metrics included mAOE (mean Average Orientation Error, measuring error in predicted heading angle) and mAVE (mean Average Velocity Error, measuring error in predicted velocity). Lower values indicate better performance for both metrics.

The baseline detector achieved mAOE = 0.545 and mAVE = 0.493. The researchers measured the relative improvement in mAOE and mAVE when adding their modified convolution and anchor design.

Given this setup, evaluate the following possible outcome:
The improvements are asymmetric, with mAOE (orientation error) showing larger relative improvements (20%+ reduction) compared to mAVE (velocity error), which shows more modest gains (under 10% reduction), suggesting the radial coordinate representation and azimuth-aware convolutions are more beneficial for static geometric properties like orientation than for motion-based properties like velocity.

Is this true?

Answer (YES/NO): NO